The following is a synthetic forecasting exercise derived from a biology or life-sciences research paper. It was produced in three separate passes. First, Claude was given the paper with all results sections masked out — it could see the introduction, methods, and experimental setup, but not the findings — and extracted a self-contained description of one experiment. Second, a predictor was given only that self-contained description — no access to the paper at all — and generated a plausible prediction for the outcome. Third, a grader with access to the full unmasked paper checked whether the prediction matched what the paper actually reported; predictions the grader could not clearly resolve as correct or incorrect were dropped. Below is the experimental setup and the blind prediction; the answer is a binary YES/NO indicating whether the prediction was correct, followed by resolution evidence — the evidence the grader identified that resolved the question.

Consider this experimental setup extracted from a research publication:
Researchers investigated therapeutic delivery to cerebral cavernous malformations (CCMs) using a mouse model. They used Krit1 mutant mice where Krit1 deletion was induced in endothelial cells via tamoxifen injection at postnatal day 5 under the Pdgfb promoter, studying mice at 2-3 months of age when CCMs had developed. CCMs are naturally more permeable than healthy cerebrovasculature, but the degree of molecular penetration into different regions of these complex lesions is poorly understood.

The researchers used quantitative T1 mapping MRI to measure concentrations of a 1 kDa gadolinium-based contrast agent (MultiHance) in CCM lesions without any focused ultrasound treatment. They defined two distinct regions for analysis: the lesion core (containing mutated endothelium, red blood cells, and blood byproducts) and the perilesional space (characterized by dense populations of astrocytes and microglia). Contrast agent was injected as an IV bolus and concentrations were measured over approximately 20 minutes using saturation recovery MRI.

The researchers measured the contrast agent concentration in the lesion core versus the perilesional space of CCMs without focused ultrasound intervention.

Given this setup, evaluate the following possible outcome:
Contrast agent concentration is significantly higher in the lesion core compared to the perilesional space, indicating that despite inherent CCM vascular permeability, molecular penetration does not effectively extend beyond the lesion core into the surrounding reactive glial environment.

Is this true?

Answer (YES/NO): NO